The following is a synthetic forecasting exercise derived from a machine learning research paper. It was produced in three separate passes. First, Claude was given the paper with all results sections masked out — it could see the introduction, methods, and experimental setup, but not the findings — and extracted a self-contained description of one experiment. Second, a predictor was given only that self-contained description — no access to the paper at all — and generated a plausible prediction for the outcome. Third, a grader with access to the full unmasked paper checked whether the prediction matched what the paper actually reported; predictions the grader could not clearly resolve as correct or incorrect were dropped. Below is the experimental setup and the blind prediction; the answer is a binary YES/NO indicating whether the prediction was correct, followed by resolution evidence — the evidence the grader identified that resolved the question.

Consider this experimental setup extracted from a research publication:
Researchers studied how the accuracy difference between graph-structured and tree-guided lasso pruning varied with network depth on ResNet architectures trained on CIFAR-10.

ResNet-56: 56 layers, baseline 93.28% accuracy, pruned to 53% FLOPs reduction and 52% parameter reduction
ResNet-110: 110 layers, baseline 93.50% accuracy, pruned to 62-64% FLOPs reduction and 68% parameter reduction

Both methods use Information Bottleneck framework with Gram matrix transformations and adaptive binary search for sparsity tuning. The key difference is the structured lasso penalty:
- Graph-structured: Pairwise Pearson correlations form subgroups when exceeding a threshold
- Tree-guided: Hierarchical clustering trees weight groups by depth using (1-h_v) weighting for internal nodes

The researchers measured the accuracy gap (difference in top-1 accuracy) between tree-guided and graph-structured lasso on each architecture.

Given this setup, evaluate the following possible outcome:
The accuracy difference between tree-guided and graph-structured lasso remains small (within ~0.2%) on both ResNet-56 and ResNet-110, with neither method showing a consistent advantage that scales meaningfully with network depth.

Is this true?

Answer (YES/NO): NO